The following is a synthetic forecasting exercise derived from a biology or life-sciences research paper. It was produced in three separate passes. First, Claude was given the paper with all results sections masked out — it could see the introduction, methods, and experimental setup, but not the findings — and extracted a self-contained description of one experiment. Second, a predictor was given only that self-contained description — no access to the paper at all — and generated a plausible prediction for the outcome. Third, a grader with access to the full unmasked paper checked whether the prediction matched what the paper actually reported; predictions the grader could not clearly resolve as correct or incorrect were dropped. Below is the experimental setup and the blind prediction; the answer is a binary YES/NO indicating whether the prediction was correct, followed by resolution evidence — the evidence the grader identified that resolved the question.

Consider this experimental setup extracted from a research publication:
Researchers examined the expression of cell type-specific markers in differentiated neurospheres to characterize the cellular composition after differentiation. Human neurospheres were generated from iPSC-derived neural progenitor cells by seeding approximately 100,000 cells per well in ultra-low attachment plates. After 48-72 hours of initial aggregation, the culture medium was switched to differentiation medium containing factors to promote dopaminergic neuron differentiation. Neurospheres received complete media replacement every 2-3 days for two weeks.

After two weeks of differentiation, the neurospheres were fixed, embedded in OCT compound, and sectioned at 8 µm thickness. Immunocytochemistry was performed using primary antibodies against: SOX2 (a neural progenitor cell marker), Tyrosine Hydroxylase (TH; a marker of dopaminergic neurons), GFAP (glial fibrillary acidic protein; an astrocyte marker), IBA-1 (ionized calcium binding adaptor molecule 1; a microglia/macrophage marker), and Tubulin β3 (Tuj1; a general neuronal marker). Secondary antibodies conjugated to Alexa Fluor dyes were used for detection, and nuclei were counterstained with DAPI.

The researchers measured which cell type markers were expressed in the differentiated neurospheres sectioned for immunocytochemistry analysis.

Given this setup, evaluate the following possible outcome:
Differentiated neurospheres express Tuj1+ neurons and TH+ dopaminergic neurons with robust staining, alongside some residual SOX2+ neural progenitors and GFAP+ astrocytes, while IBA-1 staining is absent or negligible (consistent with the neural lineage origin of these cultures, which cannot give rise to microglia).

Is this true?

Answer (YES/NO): NO